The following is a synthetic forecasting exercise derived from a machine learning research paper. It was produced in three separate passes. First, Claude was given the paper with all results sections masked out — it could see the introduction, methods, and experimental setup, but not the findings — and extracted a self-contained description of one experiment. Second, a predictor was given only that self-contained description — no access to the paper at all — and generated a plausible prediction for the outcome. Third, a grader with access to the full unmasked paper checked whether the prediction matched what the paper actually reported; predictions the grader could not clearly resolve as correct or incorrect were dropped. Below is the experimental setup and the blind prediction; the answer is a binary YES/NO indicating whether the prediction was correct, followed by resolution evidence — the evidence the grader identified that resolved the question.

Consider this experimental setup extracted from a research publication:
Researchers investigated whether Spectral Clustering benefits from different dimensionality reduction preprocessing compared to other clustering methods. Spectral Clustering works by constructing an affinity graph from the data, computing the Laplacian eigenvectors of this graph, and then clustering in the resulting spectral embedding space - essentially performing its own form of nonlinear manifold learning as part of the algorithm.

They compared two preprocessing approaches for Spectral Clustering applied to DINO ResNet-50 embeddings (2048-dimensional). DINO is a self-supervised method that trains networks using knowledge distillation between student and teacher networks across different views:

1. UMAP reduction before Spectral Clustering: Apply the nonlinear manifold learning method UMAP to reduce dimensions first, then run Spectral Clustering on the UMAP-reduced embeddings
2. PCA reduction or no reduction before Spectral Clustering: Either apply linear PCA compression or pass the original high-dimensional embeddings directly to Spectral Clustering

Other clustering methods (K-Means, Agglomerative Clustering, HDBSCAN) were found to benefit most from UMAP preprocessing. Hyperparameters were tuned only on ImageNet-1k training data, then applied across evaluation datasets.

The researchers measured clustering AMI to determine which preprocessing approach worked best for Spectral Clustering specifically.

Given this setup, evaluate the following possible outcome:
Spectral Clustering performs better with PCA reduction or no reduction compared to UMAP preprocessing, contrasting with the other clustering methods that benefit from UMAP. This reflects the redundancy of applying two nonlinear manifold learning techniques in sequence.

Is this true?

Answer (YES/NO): YES